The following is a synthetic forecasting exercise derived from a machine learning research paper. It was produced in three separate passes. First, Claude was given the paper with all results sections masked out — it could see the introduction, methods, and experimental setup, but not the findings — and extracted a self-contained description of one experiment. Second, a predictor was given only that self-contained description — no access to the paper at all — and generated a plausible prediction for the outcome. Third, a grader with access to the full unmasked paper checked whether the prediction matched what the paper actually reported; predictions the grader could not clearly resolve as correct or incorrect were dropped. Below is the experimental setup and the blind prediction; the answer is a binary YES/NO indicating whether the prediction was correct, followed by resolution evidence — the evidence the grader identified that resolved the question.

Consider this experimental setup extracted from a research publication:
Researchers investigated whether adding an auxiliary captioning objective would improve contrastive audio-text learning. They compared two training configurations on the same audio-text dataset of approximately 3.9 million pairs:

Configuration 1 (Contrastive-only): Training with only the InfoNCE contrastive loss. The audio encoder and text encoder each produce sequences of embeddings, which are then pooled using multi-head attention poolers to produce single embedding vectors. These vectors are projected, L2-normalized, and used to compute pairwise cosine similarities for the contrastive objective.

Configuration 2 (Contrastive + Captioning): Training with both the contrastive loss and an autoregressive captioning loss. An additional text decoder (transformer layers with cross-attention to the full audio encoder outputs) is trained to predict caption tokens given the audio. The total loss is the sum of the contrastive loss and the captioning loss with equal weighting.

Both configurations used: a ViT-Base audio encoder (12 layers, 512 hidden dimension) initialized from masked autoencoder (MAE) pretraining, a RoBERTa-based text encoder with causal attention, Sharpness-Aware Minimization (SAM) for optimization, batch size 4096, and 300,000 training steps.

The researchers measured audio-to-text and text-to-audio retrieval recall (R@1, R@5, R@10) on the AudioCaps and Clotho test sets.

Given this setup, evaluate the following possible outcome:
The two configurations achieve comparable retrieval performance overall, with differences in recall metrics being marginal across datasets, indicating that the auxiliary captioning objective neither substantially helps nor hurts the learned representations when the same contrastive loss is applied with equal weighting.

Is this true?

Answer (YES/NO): NO